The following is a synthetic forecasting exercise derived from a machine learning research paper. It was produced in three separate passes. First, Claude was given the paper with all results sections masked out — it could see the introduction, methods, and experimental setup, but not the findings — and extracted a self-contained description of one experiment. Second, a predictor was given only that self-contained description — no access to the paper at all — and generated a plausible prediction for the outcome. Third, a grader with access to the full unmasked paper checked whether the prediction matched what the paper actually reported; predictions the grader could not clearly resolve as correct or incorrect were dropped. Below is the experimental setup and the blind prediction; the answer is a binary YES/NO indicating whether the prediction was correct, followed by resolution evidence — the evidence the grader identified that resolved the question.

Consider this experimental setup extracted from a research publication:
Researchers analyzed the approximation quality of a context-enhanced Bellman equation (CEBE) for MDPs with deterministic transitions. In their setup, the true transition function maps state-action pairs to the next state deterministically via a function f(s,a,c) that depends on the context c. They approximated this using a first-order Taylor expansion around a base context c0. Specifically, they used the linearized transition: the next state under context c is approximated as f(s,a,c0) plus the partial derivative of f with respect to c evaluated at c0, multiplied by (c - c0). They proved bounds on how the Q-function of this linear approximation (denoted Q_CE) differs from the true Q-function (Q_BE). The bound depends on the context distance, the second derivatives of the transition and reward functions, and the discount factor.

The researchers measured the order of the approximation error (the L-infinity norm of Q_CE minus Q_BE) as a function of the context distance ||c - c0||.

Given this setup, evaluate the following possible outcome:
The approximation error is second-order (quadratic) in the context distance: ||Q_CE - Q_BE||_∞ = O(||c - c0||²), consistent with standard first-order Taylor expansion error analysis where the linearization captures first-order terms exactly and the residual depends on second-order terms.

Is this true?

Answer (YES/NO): YES